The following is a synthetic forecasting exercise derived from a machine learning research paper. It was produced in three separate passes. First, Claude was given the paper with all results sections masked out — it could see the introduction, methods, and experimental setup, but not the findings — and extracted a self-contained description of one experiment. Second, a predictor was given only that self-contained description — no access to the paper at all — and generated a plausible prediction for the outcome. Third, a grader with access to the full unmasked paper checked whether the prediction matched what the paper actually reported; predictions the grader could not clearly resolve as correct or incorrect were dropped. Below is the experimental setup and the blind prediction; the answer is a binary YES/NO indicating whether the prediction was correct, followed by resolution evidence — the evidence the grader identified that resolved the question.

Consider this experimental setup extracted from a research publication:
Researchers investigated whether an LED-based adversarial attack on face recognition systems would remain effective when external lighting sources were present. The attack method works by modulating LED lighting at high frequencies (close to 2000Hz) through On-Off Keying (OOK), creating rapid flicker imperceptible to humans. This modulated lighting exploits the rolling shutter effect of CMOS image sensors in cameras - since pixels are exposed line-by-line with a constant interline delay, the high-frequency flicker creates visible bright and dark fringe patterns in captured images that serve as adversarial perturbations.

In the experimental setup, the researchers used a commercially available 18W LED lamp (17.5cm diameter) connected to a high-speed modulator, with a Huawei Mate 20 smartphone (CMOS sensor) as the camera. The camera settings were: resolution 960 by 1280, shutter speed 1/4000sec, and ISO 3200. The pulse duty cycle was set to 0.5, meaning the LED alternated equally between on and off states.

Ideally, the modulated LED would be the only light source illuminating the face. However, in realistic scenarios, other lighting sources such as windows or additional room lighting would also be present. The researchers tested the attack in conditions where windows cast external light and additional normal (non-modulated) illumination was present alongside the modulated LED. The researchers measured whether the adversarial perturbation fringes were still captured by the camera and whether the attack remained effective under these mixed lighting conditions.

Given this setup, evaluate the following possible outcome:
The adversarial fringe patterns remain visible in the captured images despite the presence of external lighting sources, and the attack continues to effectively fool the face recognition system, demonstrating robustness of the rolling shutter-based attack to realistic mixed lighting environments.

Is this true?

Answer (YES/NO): YES